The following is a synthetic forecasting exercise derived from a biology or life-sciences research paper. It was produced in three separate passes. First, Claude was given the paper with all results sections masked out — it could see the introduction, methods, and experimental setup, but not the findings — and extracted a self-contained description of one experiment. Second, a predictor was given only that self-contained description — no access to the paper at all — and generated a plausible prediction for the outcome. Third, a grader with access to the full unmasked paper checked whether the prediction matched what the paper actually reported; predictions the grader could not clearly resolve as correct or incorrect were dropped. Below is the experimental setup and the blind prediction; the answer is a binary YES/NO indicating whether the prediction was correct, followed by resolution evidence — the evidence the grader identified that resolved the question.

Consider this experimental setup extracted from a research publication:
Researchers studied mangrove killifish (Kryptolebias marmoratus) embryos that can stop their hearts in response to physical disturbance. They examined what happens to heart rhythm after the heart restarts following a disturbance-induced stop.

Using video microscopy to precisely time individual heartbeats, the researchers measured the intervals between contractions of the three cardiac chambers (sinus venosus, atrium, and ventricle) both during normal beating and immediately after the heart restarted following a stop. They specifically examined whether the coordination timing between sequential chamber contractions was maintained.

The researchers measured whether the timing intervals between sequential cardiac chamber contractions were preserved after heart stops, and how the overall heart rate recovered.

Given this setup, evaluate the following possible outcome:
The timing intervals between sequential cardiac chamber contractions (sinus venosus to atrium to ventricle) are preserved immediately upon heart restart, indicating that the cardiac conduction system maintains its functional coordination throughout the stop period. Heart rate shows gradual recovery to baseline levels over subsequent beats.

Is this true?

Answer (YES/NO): YES